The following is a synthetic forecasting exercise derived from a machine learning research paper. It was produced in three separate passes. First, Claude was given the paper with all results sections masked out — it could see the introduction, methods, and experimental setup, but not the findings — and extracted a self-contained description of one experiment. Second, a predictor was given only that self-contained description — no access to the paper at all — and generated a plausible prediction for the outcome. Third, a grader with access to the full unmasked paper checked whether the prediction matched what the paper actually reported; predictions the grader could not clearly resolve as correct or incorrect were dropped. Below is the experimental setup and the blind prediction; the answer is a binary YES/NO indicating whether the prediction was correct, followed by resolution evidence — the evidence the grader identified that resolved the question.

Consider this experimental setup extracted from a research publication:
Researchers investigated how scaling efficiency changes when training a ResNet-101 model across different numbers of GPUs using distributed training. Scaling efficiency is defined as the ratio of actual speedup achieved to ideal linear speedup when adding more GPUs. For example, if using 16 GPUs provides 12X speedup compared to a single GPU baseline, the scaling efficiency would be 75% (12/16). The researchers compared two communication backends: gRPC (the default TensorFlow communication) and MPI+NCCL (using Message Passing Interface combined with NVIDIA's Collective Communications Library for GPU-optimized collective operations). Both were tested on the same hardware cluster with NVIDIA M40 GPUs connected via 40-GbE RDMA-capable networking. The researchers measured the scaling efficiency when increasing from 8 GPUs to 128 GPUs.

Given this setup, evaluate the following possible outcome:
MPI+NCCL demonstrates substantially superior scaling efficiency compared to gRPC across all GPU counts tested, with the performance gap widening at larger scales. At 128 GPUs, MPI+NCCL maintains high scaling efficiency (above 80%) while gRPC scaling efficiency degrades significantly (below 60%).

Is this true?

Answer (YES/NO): YES